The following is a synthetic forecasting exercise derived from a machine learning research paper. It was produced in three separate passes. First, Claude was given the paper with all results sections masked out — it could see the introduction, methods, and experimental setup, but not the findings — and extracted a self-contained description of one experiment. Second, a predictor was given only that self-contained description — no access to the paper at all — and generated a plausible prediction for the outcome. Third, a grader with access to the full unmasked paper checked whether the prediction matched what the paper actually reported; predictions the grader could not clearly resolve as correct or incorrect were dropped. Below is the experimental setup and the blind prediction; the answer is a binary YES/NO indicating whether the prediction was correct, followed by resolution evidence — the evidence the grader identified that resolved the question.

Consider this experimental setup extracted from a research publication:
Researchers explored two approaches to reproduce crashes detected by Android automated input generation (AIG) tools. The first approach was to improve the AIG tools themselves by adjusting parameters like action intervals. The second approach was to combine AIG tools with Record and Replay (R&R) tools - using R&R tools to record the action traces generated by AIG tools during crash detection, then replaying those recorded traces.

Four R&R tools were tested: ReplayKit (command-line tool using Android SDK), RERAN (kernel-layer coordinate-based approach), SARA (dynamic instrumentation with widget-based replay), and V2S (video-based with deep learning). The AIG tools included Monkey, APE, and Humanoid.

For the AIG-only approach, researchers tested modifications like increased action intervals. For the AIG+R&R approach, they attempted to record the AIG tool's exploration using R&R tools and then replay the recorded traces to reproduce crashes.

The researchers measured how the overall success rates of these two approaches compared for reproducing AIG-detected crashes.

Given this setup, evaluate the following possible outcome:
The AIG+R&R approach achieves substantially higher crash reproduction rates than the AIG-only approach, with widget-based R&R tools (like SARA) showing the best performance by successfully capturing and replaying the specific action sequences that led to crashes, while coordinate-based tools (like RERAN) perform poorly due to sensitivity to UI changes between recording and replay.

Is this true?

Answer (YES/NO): NO